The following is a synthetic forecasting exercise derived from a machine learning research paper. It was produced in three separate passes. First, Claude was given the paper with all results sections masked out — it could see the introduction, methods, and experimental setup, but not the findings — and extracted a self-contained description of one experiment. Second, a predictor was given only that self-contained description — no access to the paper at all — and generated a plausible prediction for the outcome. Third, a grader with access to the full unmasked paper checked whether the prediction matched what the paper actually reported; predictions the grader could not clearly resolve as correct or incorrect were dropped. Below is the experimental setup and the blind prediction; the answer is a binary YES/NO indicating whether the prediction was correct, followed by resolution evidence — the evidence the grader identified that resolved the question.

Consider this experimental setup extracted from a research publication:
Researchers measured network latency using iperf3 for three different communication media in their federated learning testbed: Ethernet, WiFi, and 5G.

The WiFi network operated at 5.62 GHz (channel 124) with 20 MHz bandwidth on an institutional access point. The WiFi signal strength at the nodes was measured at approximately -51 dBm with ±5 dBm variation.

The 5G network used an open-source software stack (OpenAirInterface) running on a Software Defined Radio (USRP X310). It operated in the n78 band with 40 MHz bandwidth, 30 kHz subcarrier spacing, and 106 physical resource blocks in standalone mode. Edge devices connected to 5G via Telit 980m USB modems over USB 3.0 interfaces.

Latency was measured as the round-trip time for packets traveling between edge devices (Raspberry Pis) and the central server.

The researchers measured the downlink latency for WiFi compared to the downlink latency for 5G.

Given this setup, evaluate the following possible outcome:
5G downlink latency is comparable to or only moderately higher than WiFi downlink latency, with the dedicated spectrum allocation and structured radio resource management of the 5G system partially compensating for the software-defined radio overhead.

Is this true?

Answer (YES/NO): NO